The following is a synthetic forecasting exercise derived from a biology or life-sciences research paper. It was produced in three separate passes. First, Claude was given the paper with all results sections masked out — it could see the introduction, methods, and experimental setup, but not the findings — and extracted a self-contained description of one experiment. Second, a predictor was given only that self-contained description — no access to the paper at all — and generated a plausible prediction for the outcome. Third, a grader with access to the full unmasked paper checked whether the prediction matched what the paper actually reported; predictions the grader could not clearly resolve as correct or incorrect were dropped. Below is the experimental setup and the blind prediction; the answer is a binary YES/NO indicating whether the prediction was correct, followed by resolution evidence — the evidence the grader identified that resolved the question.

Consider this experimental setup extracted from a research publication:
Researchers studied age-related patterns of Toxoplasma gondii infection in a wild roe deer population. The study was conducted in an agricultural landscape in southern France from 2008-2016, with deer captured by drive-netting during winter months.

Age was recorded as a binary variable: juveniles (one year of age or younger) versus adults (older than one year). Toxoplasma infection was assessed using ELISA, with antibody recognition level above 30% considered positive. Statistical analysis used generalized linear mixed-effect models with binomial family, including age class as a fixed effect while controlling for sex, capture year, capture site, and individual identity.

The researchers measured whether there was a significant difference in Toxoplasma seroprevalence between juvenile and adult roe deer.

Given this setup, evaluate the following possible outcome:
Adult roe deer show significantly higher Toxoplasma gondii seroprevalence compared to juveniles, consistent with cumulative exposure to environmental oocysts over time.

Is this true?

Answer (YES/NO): YES